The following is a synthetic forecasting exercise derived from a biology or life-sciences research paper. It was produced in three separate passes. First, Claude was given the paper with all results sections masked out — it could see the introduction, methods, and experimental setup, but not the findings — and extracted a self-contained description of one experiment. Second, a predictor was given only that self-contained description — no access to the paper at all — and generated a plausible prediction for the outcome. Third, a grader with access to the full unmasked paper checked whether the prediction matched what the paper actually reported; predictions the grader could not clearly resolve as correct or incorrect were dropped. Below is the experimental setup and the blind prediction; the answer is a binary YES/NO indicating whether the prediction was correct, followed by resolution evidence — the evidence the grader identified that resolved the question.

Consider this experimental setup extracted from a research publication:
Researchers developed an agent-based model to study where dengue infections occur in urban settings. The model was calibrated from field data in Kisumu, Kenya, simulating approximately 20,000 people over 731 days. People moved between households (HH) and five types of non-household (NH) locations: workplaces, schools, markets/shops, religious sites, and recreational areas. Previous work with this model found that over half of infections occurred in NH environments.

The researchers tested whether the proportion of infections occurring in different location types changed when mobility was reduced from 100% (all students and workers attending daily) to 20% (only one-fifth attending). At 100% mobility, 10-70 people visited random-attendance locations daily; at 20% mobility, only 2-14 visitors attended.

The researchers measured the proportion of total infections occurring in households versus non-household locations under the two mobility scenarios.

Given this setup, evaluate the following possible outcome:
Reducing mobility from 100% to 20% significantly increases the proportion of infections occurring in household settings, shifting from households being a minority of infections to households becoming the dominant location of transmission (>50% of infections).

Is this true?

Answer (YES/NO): YES